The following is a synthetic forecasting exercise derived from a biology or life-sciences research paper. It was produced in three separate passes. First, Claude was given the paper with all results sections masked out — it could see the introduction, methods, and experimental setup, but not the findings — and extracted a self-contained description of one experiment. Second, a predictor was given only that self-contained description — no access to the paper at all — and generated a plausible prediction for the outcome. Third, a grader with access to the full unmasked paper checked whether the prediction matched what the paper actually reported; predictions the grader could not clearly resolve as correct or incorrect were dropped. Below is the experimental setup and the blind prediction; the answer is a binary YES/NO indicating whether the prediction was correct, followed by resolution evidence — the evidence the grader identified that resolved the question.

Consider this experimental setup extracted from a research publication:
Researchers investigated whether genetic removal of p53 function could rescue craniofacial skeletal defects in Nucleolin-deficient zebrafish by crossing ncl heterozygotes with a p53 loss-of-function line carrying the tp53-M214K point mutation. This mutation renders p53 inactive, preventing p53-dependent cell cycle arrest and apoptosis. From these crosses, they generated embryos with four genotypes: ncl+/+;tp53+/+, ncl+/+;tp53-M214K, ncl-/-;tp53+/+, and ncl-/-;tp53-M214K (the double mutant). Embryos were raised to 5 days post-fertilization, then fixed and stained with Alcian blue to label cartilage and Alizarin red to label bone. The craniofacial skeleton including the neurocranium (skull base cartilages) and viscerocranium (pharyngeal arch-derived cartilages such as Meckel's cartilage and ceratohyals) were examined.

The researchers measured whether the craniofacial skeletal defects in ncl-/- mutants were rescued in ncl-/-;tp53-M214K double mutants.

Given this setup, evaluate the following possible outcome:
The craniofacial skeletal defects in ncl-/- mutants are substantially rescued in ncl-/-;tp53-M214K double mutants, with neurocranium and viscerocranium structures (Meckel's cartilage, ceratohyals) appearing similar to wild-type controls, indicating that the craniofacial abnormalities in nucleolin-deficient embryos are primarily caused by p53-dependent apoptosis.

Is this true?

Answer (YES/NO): NO